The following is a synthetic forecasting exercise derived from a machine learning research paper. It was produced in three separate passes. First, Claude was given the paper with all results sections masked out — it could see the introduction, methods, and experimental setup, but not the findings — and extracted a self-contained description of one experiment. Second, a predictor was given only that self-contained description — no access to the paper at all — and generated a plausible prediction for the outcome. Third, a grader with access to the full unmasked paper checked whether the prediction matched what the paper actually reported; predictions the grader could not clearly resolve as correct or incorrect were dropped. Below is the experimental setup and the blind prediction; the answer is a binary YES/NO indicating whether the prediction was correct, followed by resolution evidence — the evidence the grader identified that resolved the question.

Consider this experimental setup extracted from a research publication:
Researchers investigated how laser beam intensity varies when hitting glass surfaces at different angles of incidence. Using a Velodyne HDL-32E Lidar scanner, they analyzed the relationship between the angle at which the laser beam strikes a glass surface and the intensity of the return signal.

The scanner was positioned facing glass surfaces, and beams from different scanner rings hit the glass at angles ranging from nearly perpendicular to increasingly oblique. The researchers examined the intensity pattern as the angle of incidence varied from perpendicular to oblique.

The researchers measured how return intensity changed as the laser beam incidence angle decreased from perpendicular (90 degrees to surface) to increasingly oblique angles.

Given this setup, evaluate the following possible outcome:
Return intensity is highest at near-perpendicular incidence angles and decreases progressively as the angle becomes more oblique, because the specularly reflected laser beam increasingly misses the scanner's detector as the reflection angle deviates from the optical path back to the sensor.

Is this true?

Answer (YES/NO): YES